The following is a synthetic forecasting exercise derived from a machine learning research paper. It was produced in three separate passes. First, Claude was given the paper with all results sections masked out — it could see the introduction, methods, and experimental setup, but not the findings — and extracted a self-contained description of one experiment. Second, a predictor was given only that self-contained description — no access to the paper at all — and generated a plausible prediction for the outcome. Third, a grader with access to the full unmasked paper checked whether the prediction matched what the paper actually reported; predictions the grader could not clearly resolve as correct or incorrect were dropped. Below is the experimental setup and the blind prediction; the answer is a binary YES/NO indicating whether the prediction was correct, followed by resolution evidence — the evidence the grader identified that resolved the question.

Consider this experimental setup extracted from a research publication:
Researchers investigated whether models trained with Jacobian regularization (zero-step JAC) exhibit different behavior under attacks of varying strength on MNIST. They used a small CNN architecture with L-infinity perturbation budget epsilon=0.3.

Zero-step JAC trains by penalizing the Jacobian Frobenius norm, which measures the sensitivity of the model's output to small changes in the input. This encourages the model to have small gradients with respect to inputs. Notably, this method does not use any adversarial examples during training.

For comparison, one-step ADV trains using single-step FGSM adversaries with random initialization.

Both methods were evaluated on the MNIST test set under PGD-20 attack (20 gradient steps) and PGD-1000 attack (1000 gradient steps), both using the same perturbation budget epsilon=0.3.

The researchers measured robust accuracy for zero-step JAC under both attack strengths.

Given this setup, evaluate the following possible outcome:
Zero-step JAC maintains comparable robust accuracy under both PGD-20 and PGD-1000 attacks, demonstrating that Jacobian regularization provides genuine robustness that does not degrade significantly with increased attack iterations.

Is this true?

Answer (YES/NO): NO